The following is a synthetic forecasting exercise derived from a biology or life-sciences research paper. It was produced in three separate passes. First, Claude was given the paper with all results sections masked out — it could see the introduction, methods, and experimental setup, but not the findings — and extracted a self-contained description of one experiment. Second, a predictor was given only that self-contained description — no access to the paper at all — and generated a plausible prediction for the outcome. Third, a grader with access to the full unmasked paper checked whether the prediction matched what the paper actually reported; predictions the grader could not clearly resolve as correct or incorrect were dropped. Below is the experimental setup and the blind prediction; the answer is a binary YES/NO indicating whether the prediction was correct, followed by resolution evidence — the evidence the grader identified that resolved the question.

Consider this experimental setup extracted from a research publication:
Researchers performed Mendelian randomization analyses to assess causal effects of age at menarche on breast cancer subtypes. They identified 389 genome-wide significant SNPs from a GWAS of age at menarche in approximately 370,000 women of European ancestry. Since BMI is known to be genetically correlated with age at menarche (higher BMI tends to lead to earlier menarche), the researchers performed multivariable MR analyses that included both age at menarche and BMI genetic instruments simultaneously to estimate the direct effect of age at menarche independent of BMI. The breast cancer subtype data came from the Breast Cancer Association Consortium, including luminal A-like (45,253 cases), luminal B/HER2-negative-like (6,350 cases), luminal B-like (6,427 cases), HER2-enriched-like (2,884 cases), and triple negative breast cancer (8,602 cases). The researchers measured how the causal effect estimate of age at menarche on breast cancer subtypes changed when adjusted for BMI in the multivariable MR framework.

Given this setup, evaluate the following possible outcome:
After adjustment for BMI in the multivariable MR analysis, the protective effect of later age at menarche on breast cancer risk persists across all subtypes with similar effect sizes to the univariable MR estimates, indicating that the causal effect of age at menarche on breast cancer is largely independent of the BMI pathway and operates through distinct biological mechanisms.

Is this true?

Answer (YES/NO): NO